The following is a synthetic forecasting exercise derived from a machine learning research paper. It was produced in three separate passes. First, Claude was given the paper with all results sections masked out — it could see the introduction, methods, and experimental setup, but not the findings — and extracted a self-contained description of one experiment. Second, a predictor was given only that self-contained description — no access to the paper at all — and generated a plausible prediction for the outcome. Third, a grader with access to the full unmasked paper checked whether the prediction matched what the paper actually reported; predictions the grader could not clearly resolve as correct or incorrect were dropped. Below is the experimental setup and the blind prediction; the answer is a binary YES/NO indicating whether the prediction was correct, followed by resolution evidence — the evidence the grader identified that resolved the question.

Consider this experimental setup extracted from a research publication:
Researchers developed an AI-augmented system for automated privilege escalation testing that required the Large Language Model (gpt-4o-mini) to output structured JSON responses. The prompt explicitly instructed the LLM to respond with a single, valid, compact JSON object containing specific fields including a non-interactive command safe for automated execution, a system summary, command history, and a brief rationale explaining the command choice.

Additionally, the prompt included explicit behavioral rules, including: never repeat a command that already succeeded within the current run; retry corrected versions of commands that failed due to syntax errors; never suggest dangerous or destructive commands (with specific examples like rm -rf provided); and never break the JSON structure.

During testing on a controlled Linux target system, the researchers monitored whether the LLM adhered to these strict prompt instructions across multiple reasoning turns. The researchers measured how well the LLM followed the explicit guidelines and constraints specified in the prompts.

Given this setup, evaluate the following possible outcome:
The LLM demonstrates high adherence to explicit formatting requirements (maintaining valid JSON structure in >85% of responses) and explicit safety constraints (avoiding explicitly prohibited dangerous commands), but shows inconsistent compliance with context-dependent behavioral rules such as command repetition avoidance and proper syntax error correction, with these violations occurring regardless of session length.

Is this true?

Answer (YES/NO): NO